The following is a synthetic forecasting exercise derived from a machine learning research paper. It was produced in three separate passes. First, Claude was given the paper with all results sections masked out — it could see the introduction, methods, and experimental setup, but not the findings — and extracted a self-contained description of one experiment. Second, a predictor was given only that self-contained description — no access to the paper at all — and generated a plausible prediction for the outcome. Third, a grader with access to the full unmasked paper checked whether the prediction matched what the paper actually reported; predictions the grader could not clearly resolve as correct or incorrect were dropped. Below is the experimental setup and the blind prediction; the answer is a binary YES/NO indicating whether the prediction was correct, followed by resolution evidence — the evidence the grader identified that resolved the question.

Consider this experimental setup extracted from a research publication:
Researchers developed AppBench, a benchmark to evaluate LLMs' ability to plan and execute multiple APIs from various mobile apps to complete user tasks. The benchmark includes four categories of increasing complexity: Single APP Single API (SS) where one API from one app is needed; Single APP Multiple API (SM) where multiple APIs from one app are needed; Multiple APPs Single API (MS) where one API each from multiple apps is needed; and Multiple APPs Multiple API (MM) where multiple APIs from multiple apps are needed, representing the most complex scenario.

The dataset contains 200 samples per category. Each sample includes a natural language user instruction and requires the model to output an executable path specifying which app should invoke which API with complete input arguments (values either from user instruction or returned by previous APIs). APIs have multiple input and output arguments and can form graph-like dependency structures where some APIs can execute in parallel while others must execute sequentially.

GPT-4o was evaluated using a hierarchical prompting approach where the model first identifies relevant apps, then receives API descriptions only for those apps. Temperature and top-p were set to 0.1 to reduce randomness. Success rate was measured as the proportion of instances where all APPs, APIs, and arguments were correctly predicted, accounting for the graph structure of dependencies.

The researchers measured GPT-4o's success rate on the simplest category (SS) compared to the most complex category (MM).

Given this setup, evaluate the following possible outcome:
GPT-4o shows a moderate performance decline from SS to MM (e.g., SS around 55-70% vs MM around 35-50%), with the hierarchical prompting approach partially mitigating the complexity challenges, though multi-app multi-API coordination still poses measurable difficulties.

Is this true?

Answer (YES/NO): NO